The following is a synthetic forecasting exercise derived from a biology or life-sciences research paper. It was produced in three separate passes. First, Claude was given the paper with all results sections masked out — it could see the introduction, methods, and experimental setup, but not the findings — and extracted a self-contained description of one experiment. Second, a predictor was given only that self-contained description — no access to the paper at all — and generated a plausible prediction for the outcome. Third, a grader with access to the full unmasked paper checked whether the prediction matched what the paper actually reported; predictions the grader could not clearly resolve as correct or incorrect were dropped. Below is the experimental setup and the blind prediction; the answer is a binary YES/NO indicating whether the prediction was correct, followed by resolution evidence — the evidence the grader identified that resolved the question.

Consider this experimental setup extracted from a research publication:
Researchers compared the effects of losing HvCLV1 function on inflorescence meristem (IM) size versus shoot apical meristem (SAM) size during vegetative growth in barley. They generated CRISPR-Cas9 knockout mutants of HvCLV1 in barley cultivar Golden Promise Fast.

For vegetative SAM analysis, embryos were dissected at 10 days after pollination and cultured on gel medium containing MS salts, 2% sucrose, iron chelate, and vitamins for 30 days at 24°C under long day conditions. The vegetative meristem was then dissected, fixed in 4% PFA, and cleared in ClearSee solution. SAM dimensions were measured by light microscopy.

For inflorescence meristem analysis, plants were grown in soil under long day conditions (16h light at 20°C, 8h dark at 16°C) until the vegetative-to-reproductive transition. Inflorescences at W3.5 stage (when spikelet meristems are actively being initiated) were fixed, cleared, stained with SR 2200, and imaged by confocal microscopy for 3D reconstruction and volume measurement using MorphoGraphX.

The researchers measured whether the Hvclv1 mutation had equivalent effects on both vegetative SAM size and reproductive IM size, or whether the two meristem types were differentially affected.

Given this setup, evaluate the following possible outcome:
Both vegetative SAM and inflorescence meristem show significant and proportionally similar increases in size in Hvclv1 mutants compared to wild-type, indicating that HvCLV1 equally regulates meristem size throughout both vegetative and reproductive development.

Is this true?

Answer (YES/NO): NO